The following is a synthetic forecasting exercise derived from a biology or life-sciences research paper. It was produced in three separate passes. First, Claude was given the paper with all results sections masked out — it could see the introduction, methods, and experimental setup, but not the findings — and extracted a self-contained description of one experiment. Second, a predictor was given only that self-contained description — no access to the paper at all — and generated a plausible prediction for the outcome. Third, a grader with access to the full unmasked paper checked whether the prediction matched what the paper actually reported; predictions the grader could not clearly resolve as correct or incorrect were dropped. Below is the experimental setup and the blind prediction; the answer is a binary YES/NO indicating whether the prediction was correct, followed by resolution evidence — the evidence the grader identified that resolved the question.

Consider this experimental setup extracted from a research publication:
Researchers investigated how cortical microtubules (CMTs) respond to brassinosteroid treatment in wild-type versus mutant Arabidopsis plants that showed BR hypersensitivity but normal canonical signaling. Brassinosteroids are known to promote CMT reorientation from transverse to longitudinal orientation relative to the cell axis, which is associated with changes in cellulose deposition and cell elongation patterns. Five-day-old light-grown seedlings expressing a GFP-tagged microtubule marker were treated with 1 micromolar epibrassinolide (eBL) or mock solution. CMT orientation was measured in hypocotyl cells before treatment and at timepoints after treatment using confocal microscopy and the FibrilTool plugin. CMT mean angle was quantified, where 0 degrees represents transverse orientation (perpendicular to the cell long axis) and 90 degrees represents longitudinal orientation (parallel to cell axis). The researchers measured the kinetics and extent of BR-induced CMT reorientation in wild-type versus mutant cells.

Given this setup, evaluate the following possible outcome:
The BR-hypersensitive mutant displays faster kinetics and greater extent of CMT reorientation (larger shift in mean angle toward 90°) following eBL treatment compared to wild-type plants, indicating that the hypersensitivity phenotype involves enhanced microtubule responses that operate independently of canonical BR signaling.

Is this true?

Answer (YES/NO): YES